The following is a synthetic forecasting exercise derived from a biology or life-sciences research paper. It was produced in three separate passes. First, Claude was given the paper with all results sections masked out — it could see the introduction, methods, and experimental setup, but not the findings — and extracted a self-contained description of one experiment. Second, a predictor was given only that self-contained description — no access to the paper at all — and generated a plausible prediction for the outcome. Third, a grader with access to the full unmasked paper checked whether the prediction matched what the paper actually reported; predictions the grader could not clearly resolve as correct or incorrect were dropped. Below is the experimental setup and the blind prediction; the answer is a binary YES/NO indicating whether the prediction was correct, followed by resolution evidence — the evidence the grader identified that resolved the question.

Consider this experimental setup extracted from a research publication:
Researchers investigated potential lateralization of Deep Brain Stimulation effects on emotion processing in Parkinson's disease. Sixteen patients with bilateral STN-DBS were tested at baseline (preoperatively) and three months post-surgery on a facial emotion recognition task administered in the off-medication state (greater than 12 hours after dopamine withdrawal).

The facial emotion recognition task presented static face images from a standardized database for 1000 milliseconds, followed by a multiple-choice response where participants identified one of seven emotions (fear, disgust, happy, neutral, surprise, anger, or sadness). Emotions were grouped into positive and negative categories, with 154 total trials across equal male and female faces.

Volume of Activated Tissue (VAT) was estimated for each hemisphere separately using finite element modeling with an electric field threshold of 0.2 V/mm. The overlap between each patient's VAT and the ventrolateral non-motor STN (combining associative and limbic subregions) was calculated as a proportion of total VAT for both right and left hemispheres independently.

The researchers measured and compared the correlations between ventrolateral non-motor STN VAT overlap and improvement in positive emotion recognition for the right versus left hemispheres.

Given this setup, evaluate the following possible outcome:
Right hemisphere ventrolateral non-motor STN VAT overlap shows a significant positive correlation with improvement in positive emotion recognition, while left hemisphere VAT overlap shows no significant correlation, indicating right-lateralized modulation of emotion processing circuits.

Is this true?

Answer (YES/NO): YES